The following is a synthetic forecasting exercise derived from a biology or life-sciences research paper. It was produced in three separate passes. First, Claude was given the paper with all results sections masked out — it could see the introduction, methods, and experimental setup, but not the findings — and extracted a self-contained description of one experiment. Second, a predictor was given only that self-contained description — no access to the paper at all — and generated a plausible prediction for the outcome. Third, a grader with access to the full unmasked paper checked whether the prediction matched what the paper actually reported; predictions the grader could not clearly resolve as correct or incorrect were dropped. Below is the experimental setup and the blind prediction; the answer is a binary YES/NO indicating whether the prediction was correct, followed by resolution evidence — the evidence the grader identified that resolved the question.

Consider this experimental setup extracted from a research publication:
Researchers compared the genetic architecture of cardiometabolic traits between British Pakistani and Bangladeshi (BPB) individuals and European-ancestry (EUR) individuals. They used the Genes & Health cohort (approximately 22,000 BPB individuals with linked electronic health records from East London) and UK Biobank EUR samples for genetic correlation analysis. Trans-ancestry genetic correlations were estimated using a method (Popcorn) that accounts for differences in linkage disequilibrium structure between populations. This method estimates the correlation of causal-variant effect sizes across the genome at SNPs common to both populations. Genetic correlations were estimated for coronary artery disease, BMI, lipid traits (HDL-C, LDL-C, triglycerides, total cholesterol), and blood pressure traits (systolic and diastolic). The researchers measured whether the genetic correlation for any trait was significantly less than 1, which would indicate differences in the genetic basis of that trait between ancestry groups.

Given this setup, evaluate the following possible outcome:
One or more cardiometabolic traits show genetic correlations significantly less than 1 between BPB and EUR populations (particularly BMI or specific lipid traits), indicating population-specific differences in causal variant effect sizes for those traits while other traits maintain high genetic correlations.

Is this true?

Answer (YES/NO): YES